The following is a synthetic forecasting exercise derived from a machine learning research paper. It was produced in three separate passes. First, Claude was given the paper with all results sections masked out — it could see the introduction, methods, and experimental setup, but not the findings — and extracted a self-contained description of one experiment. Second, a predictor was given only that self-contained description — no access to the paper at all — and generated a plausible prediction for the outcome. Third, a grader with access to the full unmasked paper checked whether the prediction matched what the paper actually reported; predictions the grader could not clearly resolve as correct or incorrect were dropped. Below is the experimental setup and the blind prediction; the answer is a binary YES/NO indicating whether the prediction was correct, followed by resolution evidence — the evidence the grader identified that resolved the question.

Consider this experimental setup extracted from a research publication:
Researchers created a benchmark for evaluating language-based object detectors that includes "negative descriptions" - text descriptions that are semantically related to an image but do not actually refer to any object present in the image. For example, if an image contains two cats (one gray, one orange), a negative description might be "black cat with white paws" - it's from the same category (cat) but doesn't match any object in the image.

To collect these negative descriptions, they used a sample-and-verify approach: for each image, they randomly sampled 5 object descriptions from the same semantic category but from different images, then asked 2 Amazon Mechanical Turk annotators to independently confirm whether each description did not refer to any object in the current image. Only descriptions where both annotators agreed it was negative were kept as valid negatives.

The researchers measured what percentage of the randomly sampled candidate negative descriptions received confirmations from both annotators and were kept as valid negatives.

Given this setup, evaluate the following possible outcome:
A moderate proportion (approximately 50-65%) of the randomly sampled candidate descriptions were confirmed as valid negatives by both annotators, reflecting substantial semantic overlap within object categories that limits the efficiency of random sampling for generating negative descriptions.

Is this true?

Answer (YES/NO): NO